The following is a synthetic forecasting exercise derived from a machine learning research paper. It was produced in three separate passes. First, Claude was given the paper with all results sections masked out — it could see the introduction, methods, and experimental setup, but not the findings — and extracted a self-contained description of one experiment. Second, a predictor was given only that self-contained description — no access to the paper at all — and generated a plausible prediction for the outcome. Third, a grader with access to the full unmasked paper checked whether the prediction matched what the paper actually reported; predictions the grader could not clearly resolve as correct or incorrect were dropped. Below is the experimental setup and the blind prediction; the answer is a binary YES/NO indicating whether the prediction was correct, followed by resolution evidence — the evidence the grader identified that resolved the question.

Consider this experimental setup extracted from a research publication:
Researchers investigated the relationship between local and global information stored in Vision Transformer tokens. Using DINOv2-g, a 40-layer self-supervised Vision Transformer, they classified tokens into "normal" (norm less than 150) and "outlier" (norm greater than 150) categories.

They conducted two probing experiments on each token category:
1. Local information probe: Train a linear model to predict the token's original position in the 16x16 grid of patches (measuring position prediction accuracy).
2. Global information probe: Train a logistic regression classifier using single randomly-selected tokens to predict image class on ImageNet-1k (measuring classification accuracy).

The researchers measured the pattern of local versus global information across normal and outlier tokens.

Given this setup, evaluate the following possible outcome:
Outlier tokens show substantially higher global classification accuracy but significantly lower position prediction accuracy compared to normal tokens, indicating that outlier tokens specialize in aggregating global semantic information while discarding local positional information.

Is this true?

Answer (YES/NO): YES